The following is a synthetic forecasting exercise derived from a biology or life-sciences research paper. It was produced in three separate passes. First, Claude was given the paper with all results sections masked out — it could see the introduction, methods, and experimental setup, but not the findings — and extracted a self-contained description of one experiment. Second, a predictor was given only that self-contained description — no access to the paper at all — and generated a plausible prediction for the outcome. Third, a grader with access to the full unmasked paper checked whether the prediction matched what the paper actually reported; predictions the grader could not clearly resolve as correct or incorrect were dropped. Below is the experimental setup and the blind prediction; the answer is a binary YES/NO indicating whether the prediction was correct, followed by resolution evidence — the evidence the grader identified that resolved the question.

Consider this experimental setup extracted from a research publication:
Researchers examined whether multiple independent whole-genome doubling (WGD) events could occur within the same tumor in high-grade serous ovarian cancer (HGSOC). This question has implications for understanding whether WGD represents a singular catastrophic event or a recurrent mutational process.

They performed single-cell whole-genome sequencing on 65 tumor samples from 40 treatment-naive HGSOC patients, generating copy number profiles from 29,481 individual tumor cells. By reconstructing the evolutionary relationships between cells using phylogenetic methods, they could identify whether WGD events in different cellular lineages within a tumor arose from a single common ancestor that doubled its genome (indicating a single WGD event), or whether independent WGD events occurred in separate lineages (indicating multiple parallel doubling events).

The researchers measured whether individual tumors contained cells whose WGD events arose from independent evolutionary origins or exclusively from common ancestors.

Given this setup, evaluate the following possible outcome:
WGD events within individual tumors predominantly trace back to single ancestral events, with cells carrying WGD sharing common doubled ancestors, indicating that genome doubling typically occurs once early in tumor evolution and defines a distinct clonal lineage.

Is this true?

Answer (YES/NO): NO